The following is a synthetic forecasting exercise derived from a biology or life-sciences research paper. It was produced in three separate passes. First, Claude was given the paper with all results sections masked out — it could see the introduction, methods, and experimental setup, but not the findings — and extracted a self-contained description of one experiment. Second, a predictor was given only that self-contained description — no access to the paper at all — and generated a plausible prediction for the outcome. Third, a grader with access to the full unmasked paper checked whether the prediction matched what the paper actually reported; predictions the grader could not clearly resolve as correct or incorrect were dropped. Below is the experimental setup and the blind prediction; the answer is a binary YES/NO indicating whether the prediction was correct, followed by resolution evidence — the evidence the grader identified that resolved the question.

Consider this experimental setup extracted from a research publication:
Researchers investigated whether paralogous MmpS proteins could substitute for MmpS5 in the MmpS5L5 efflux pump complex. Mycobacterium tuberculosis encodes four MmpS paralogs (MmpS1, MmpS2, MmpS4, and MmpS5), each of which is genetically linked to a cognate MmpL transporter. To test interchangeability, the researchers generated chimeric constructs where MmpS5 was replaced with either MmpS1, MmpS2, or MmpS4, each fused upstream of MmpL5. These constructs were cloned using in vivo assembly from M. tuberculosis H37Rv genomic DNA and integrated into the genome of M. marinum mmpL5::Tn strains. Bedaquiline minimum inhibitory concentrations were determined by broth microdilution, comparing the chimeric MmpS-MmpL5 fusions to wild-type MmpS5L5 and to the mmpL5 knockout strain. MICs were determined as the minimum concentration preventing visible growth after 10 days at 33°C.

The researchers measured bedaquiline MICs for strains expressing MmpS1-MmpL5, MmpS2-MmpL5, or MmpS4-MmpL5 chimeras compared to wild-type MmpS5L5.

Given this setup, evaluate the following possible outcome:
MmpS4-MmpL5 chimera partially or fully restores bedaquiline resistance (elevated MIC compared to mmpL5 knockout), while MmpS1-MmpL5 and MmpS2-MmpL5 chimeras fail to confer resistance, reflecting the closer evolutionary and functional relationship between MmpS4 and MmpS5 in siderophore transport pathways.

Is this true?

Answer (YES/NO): NO